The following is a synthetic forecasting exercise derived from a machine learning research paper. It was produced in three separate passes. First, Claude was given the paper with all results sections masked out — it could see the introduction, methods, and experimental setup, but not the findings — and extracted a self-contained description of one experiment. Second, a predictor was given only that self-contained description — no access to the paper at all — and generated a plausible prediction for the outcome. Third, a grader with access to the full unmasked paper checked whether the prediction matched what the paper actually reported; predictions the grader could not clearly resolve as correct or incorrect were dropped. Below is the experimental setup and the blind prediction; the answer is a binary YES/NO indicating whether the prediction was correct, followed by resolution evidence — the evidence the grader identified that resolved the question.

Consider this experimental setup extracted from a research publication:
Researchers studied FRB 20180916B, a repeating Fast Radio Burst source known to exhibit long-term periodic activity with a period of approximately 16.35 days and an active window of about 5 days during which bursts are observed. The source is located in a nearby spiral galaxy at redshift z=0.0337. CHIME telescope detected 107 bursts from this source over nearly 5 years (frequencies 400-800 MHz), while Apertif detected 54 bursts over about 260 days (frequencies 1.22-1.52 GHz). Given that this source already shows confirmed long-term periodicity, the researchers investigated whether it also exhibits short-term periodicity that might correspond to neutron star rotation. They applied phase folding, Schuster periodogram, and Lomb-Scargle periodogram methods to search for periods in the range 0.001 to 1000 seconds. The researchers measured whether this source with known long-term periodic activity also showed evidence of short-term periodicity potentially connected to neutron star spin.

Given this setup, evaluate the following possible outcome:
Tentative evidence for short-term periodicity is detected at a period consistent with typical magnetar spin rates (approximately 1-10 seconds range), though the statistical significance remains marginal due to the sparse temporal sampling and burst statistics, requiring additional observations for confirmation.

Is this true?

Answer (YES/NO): NO